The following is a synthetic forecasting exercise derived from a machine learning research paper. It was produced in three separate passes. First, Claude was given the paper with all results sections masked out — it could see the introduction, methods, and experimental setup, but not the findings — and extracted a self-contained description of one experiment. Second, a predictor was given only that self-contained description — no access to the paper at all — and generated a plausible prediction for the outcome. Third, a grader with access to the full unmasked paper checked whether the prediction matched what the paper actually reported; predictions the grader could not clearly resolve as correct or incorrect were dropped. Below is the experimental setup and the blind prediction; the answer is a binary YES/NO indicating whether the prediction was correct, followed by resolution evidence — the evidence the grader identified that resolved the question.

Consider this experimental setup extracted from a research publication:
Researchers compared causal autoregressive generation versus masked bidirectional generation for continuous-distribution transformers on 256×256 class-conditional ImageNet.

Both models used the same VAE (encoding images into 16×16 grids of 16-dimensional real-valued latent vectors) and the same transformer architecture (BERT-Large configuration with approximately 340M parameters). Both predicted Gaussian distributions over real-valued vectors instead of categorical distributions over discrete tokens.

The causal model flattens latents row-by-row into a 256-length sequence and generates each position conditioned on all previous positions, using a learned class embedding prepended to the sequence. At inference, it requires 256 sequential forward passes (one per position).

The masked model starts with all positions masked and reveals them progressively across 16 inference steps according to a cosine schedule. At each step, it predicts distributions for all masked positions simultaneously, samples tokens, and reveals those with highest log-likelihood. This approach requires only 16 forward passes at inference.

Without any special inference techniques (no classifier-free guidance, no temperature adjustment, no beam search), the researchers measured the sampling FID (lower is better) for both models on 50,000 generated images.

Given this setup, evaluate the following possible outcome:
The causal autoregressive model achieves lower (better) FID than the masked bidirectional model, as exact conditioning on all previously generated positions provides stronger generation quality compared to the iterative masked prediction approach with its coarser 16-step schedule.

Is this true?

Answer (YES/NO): NO